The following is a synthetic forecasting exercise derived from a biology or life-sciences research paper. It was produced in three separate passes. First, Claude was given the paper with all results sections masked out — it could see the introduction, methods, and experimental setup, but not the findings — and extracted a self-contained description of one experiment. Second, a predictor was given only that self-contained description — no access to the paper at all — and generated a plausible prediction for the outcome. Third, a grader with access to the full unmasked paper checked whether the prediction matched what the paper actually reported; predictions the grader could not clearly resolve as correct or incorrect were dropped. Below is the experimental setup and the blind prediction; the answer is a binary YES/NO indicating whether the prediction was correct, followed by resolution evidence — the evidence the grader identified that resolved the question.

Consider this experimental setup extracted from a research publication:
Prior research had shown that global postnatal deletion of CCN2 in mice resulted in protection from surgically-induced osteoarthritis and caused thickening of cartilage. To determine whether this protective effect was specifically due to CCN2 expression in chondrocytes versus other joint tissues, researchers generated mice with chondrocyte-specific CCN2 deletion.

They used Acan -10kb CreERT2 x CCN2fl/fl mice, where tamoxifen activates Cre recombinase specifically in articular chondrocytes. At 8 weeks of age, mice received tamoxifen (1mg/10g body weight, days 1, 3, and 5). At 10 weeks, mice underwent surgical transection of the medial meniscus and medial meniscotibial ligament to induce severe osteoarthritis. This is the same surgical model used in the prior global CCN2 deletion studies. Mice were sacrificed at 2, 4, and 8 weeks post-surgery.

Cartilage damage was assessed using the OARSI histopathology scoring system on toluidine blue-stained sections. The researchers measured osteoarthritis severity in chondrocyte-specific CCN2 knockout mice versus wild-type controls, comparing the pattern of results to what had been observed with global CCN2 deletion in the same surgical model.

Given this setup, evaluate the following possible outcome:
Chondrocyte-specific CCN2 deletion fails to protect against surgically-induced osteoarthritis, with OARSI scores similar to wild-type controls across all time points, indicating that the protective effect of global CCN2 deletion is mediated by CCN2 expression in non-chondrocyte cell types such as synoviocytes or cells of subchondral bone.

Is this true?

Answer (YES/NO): YES